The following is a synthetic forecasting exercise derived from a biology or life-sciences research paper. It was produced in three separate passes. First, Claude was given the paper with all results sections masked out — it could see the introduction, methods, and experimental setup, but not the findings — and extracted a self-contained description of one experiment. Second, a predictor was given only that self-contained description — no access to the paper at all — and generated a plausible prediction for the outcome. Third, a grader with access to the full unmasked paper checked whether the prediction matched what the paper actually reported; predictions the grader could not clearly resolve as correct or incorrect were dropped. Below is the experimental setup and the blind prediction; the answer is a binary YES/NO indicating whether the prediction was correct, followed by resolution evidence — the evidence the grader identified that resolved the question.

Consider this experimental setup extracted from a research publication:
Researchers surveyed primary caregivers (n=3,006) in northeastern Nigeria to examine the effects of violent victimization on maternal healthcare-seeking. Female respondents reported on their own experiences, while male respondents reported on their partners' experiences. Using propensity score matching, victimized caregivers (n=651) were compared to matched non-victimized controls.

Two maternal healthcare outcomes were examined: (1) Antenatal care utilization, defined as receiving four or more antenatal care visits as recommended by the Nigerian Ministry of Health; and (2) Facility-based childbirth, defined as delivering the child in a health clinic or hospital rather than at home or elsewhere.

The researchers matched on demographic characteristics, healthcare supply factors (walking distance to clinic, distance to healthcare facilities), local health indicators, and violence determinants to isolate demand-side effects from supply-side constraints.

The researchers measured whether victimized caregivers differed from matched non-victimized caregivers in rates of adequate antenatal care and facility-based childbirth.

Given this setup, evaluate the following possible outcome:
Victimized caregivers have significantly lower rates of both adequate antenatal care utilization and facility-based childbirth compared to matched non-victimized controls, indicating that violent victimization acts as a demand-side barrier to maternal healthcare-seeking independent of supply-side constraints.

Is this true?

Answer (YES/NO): NO